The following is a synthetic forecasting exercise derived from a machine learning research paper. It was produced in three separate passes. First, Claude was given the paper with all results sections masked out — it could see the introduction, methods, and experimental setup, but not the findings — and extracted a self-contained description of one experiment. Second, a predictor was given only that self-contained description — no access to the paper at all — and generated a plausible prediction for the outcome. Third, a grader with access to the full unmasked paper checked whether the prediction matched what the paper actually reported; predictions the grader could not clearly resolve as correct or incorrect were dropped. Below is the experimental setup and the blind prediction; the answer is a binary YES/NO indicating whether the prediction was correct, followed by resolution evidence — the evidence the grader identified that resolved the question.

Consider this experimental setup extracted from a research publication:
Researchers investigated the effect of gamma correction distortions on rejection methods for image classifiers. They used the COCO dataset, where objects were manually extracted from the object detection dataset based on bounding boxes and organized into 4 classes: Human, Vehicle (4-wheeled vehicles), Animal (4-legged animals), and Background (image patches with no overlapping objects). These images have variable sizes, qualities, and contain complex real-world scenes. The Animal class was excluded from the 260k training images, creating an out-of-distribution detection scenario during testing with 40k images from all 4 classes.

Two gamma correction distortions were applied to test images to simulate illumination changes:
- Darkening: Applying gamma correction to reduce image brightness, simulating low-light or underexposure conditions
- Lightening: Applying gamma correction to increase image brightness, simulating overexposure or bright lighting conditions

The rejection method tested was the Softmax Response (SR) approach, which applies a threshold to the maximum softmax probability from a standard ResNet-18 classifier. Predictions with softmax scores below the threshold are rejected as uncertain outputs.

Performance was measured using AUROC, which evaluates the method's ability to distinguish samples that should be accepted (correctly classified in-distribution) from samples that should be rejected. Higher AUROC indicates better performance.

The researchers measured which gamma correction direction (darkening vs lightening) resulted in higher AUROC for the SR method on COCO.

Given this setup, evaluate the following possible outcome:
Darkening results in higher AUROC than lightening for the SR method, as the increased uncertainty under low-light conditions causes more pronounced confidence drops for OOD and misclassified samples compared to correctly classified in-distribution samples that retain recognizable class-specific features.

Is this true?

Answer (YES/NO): NO